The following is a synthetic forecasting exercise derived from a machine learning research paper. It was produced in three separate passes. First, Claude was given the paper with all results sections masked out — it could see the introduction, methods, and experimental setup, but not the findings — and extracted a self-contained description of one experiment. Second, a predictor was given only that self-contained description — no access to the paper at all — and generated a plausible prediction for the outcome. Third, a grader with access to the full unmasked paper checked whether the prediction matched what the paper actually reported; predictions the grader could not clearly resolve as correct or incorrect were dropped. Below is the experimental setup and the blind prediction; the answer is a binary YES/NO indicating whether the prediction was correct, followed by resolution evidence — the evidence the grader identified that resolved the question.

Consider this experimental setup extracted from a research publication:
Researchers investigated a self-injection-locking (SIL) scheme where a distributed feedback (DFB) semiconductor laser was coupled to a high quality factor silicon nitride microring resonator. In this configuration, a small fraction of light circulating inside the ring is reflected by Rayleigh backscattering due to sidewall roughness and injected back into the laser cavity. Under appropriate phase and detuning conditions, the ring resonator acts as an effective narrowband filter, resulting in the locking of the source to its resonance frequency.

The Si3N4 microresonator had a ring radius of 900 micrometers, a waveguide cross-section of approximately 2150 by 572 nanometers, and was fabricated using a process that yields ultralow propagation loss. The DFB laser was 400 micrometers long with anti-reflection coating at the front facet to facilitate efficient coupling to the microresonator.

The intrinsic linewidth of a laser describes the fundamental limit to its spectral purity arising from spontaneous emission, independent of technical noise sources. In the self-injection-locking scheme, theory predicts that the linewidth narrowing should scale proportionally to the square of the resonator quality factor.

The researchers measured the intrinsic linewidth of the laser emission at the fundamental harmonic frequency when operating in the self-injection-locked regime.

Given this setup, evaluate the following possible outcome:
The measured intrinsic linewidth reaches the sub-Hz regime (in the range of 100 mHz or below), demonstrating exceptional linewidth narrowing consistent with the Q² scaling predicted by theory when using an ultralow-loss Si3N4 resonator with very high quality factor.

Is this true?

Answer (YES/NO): NO